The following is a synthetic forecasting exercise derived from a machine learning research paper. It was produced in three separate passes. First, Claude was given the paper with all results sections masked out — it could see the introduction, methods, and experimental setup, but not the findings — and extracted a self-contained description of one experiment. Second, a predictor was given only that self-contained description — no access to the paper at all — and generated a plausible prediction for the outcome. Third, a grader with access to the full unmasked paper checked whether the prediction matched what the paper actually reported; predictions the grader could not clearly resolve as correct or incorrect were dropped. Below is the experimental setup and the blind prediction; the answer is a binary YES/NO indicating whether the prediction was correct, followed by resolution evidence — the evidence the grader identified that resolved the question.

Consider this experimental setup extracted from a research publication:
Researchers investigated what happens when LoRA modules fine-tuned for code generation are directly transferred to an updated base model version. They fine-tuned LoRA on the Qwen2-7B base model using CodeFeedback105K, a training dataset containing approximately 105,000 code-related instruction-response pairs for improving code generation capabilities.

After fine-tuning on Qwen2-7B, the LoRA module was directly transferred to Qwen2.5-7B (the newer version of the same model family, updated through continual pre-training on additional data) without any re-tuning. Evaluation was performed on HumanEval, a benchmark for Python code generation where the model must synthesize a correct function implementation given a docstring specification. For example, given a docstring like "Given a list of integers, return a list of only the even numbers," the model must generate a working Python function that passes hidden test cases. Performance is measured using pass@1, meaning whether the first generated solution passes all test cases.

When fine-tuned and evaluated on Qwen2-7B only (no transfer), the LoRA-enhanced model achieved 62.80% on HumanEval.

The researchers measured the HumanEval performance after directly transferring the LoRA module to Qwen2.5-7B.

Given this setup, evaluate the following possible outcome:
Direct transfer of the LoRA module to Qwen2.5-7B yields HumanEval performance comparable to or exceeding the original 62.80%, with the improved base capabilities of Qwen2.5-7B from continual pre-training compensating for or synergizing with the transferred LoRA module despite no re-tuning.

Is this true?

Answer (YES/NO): YES